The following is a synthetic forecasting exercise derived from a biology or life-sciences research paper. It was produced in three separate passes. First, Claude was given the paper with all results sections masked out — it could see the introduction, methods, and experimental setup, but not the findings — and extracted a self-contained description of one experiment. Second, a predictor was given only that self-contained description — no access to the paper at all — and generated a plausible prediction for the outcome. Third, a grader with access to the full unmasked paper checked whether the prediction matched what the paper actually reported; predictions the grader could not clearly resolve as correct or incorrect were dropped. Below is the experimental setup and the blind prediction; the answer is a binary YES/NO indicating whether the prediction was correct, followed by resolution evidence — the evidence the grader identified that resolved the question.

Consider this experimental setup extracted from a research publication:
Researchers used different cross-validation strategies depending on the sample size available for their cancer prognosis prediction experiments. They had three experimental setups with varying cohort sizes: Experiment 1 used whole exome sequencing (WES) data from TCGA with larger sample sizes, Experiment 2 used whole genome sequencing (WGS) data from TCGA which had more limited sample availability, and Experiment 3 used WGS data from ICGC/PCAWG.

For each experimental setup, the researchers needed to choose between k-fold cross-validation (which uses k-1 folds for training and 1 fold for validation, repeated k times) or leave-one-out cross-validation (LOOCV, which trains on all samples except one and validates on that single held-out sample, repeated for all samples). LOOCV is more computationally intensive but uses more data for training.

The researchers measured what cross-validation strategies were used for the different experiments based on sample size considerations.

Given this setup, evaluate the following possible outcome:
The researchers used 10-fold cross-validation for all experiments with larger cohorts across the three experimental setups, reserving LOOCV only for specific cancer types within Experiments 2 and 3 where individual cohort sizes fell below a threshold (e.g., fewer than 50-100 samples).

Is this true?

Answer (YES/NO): NO